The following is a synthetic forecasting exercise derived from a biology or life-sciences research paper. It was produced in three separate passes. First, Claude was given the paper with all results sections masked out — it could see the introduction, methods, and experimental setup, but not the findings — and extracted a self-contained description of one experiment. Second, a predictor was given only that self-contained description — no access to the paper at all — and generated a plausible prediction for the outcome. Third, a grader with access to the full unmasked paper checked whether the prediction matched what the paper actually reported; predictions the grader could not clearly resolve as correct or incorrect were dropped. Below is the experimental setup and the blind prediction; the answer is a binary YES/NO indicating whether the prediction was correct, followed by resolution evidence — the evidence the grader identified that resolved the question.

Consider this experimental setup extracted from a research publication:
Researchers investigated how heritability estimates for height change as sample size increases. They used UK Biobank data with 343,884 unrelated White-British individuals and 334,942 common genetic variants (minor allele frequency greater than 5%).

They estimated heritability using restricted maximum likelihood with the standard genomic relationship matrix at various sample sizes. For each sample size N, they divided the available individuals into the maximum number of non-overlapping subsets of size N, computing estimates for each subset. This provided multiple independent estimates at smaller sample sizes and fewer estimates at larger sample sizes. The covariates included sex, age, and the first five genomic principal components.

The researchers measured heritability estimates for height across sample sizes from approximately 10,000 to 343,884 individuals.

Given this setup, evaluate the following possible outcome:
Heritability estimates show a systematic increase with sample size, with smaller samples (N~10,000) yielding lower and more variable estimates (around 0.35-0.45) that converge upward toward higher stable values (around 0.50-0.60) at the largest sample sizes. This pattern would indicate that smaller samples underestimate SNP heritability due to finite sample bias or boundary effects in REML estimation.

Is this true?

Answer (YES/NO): NO